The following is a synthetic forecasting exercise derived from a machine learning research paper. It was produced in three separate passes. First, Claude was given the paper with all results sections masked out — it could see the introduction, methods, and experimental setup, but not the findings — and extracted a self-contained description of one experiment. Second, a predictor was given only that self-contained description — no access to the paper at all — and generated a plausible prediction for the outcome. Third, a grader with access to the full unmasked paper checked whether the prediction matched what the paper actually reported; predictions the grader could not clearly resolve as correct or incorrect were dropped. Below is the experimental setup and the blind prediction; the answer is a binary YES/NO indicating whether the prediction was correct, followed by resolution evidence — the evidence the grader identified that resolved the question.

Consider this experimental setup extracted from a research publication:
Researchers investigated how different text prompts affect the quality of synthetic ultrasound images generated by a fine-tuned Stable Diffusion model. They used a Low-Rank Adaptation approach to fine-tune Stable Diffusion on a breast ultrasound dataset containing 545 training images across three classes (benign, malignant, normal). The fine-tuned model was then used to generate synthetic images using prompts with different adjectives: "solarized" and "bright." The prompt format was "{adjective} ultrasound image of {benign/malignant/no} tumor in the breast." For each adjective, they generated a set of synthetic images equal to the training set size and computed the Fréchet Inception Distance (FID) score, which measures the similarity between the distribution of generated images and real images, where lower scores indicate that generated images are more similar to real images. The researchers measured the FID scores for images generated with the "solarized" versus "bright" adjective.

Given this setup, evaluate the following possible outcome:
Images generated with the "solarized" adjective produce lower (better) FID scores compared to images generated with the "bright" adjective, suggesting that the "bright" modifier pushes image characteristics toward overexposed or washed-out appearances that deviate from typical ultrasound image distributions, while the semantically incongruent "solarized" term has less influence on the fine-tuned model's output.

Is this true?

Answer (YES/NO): YES